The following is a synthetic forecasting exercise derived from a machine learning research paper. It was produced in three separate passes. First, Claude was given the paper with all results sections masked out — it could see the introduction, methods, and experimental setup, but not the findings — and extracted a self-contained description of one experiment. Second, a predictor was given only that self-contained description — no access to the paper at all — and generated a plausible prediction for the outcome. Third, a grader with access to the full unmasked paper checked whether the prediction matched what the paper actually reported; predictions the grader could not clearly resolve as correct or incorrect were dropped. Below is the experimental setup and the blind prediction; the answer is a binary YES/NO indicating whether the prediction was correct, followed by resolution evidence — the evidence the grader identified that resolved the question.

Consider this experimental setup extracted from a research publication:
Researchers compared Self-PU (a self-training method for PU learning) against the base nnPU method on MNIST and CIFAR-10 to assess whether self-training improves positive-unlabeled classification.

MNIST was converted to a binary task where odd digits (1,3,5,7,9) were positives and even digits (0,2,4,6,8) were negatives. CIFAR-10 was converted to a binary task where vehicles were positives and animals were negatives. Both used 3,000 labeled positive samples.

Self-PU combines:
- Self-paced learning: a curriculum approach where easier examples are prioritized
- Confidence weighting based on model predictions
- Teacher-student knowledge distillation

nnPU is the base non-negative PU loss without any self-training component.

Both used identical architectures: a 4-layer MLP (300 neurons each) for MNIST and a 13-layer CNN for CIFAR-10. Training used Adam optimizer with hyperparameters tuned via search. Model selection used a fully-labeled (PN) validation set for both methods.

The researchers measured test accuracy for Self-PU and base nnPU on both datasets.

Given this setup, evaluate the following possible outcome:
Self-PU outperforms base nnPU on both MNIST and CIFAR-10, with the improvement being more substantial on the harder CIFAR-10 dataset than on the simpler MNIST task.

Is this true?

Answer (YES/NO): NO